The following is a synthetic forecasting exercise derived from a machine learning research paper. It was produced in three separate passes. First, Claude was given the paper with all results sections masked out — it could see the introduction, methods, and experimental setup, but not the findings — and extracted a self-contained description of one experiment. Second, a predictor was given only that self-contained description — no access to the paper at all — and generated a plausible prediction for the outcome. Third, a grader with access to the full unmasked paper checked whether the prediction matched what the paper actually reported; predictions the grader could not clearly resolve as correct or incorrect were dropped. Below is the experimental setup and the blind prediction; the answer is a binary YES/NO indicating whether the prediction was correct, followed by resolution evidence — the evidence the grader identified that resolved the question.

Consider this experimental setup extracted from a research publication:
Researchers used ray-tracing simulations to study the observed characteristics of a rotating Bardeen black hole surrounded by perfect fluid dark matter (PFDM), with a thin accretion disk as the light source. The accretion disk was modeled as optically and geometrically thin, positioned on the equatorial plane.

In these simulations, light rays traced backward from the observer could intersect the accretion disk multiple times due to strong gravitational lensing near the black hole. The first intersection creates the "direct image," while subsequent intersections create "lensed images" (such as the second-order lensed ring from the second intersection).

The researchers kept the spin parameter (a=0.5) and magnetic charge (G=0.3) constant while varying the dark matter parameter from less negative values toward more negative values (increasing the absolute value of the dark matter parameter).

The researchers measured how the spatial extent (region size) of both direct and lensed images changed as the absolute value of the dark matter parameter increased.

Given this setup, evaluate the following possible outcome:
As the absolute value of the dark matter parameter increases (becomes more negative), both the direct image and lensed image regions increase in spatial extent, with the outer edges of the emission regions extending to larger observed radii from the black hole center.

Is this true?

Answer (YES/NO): YES